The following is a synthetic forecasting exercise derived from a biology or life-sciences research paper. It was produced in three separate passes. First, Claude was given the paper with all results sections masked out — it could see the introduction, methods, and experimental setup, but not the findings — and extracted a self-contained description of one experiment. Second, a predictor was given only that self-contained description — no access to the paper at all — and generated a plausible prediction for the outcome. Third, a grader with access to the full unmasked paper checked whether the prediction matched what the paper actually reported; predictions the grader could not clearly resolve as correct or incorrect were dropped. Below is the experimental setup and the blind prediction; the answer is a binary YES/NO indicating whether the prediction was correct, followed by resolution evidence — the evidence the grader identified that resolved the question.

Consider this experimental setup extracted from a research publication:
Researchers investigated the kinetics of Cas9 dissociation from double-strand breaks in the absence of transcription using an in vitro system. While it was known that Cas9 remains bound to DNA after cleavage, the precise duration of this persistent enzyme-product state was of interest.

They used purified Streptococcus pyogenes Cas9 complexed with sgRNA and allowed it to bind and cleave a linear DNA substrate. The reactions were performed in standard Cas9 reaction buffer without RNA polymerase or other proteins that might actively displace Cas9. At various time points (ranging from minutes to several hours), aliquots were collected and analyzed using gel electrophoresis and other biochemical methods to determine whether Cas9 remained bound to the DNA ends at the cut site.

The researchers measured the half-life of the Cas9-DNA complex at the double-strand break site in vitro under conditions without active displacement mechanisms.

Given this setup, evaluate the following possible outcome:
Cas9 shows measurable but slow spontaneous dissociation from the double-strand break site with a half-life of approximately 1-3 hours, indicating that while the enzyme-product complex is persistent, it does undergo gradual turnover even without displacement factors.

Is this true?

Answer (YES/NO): NO